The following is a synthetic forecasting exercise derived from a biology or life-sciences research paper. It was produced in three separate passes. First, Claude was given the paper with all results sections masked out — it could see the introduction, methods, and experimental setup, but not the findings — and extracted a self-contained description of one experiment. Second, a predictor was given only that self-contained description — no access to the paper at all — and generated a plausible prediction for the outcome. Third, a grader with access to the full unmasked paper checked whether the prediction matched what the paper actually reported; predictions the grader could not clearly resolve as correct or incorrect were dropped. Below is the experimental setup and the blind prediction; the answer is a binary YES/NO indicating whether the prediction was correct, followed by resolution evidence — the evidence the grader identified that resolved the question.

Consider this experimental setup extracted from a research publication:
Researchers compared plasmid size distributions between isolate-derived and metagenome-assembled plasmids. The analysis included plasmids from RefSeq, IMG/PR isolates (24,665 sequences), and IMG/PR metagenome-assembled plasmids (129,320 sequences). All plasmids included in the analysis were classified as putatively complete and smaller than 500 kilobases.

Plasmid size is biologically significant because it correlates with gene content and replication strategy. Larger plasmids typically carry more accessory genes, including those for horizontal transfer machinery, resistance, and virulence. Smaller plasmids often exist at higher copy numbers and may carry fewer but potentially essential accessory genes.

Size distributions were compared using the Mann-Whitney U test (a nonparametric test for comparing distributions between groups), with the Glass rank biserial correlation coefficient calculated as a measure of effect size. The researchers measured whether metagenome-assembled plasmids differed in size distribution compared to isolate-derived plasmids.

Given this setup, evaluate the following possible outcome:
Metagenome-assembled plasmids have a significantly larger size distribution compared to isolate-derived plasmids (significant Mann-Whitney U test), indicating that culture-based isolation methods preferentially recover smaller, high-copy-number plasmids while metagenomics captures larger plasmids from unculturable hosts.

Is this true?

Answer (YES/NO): NO